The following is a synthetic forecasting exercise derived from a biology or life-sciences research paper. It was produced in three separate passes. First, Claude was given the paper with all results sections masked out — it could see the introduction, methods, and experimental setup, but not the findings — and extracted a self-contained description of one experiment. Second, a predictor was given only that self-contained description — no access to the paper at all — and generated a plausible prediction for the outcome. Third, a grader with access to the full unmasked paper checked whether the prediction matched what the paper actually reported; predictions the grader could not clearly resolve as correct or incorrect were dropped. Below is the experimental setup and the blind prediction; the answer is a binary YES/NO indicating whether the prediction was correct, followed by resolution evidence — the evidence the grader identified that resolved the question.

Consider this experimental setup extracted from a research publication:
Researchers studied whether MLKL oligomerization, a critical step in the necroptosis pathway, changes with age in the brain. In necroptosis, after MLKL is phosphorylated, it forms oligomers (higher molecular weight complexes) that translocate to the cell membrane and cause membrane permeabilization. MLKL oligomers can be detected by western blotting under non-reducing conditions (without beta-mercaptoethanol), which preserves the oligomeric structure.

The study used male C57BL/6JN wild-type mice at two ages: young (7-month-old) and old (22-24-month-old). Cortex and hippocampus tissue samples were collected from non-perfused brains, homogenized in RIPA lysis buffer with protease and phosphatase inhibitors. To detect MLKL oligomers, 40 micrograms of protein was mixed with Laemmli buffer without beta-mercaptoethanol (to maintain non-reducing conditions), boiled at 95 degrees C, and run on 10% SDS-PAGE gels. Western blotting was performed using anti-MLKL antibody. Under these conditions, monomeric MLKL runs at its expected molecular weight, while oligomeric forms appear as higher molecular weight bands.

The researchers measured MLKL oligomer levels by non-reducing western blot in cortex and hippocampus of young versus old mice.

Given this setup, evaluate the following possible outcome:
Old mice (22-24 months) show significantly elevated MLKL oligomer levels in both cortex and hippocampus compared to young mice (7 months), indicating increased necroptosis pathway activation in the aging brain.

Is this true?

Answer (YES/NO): YES